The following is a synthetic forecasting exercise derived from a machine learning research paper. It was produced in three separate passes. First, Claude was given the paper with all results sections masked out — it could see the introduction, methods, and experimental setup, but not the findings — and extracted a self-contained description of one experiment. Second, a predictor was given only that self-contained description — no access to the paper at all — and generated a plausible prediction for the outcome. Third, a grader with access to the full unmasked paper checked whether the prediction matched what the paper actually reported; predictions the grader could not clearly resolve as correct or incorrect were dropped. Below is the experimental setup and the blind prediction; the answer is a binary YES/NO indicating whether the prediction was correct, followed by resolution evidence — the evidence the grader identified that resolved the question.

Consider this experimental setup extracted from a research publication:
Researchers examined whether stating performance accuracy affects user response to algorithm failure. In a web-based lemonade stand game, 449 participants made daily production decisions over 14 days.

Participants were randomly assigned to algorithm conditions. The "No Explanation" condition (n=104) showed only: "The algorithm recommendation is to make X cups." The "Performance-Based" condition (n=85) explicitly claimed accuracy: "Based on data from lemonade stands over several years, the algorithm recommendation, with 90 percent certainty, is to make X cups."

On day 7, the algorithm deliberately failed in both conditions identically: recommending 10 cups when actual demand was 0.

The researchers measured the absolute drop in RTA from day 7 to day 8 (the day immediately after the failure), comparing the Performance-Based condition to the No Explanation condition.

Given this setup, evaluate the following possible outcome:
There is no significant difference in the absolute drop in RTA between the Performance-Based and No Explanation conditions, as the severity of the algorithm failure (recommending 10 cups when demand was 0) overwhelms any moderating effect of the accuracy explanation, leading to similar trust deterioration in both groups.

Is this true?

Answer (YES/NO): NO